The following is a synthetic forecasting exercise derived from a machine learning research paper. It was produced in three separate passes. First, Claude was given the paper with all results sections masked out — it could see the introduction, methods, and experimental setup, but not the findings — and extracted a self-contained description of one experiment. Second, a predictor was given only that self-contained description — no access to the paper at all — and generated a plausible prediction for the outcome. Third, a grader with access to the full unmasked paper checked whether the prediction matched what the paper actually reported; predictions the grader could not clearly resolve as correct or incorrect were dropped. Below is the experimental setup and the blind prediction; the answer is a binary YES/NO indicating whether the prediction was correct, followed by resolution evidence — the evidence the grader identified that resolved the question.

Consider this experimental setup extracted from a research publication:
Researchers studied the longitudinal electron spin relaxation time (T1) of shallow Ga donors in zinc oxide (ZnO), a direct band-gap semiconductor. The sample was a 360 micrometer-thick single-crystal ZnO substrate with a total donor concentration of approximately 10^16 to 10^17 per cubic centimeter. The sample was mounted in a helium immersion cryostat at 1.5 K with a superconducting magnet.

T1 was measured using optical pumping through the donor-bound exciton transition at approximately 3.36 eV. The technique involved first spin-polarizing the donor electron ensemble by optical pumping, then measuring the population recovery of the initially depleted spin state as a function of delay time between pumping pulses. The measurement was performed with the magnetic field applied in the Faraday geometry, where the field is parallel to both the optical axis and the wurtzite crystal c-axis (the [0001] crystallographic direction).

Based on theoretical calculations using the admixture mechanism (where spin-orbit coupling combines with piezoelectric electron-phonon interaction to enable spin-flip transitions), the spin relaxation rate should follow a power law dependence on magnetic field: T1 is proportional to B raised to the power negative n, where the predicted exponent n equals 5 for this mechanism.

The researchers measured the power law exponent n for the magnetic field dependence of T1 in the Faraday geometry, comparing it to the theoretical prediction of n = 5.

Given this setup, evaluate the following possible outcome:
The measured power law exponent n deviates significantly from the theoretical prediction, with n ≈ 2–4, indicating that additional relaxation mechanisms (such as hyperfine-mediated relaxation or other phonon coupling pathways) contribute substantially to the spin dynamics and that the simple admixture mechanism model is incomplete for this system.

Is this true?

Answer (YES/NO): NO